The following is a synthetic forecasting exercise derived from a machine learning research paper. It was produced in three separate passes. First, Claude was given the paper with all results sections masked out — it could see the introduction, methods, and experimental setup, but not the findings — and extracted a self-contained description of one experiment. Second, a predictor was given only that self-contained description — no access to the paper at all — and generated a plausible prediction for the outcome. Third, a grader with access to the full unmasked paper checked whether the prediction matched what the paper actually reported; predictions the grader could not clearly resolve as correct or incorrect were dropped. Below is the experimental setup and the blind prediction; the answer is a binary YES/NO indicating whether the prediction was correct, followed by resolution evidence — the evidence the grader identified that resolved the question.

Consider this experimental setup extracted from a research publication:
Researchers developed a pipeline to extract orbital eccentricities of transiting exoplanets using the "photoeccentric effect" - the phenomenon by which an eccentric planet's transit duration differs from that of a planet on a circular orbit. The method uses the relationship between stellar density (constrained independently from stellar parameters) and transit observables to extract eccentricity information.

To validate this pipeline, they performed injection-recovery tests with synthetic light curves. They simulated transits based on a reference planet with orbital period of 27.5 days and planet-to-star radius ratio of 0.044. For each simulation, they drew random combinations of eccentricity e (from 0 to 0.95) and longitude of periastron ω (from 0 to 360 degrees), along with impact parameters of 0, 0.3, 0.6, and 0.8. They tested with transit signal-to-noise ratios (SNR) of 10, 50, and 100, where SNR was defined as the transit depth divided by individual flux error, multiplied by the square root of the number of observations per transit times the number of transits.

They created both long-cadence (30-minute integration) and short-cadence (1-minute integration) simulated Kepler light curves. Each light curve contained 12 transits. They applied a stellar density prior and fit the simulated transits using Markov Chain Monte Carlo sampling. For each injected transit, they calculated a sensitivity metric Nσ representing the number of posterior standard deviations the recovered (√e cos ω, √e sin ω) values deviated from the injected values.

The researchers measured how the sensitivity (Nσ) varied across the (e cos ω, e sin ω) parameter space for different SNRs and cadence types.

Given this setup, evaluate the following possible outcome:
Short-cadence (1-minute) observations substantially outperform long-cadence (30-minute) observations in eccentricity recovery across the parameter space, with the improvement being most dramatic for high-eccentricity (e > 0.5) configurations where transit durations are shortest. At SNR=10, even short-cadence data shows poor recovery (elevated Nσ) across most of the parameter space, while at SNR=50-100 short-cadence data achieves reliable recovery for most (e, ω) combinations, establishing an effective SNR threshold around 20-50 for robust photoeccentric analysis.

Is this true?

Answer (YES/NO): NO